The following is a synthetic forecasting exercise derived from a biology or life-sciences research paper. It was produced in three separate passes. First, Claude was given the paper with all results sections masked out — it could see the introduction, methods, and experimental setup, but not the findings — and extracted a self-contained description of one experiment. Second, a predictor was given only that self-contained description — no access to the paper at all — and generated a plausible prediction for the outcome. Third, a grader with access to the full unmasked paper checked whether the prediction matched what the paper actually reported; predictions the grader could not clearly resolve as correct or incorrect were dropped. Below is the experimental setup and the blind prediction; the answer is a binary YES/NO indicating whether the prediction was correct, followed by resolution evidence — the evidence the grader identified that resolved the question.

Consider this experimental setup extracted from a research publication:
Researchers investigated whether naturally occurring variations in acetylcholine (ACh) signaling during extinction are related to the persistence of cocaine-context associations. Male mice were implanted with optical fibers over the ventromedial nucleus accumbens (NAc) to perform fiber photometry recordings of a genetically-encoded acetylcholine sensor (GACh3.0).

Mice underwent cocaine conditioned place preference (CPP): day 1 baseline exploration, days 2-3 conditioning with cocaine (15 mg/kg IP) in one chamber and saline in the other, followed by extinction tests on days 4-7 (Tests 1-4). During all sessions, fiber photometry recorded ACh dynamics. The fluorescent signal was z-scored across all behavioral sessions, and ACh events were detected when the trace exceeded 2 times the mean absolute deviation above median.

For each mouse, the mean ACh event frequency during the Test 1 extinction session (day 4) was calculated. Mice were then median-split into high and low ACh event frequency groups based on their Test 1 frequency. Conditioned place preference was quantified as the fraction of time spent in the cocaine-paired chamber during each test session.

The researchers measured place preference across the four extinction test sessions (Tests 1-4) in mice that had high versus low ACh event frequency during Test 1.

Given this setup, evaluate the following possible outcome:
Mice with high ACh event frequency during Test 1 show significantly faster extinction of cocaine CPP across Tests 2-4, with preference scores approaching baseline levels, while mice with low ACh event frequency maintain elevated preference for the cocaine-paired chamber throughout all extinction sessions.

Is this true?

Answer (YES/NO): YES